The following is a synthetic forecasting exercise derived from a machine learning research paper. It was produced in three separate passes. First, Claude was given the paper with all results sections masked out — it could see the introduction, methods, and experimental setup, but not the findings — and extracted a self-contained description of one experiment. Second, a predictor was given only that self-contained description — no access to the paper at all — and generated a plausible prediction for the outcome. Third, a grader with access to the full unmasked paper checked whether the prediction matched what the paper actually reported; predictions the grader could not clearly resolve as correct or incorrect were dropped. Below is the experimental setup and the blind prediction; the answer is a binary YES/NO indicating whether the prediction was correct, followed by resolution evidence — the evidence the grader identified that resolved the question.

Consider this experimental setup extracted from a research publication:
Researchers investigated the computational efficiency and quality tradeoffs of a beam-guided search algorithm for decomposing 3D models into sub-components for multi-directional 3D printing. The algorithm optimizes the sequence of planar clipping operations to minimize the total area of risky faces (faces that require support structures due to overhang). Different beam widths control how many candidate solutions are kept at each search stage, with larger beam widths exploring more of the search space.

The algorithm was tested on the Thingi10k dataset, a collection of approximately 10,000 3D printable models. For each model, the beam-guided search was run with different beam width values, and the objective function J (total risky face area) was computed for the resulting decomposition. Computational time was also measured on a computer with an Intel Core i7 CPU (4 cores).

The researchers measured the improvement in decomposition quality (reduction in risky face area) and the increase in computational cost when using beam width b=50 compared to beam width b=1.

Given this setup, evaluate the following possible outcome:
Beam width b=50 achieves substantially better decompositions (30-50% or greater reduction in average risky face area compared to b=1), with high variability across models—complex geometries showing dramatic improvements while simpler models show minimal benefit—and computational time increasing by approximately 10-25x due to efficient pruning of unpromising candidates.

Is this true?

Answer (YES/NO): NO